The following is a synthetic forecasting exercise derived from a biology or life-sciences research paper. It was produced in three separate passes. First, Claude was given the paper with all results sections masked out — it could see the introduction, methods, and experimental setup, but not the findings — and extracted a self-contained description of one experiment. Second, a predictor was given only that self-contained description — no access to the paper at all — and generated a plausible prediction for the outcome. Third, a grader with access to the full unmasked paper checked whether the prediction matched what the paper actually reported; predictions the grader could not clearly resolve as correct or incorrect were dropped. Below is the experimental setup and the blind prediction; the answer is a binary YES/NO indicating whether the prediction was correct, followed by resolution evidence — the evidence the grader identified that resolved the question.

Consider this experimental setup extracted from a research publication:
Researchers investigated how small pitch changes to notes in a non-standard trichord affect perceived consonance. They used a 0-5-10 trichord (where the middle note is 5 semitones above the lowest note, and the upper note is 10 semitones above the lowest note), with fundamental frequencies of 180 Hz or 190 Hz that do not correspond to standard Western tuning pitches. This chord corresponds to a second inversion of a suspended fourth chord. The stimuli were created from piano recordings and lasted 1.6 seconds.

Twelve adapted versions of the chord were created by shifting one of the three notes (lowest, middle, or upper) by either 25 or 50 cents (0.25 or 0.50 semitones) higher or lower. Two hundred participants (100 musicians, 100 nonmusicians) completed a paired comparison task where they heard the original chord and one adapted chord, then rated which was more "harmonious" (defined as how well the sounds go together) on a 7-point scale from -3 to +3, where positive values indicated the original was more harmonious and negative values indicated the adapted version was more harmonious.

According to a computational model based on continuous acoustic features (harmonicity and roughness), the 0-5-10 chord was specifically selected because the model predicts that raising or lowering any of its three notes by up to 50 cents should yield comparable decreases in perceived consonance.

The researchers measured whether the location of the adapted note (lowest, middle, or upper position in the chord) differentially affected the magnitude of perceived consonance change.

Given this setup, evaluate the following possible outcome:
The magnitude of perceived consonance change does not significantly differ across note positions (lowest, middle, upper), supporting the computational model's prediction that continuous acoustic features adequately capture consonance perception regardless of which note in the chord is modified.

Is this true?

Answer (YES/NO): NO